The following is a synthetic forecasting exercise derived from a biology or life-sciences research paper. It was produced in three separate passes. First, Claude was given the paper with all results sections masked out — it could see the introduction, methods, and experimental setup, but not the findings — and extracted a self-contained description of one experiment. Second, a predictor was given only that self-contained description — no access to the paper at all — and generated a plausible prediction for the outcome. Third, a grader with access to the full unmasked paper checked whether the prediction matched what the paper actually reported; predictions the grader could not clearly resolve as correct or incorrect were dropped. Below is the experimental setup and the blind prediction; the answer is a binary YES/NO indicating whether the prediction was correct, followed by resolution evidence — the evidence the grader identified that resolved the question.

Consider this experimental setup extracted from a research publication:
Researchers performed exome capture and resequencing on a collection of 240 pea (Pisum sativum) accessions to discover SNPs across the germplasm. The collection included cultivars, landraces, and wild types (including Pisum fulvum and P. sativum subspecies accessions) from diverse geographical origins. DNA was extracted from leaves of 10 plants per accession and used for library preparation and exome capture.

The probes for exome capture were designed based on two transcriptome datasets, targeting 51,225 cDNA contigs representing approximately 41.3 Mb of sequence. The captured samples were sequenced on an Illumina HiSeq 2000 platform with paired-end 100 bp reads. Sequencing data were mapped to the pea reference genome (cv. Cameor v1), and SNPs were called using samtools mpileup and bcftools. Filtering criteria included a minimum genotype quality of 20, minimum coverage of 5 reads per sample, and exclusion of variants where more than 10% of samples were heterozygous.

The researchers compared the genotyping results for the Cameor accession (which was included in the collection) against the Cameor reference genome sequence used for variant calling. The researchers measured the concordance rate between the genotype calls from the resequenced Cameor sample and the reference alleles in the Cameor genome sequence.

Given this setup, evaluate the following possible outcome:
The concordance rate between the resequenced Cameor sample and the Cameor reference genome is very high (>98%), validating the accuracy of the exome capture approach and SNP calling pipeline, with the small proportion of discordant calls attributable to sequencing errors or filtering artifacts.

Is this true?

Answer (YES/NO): YES